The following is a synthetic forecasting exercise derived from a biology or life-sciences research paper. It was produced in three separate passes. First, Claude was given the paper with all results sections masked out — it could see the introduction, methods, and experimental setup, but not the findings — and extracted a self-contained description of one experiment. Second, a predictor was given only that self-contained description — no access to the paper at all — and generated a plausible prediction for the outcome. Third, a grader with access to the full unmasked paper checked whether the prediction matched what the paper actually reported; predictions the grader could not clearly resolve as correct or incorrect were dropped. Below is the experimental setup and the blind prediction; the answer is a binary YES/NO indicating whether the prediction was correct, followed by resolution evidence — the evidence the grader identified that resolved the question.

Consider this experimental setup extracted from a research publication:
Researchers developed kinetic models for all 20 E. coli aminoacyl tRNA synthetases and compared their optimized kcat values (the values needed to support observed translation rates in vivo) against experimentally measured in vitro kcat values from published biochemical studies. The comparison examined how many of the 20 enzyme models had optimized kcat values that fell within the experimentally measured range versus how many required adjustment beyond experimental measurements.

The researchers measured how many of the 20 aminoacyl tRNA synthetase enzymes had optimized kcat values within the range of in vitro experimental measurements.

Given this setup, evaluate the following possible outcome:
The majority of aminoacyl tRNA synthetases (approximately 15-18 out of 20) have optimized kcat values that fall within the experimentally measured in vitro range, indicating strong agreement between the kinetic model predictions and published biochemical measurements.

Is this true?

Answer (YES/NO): NO